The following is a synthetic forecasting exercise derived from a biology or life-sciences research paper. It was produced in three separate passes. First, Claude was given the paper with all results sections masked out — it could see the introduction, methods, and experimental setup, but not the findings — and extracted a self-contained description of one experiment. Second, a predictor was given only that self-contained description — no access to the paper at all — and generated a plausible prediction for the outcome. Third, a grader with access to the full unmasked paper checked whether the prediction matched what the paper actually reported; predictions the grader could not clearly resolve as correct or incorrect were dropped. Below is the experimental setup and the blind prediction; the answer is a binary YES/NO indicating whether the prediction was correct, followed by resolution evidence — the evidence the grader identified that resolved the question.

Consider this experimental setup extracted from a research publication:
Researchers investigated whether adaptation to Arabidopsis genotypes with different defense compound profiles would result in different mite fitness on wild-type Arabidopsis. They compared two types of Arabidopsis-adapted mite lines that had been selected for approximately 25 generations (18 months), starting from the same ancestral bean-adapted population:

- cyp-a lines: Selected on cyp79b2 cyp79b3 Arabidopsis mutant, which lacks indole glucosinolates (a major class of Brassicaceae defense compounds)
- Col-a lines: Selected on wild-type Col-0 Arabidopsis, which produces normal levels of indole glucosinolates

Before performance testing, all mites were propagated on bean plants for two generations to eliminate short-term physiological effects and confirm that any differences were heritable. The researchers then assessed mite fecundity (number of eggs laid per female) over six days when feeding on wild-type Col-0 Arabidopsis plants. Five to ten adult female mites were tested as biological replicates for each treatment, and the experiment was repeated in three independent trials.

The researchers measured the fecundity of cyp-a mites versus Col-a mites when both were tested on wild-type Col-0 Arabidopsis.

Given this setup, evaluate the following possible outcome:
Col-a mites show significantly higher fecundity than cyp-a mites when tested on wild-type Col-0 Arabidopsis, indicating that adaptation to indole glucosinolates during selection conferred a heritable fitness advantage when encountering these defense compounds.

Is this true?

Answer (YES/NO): YES